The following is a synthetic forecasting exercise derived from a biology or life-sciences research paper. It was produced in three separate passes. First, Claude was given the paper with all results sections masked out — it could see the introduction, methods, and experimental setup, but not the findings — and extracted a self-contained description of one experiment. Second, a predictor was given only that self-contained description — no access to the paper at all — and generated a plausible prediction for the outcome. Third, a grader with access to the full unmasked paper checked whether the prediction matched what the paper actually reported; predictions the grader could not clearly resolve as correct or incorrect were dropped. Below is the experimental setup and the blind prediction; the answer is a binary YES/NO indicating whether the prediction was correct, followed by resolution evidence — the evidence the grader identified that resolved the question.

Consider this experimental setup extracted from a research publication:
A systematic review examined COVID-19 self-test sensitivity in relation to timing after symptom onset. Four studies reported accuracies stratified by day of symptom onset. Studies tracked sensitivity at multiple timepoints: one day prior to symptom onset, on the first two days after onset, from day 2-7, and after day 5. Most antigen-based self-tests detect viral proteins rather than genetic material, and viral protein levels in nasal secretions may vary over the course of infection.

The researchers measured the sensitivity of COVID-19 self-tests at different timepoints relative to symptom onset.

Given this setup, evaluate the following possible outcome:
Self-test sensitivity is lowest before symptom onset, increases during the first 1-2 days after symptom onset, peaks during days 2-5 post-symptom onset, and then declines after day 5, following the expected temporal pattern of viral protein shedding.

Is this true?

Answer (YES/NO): NO